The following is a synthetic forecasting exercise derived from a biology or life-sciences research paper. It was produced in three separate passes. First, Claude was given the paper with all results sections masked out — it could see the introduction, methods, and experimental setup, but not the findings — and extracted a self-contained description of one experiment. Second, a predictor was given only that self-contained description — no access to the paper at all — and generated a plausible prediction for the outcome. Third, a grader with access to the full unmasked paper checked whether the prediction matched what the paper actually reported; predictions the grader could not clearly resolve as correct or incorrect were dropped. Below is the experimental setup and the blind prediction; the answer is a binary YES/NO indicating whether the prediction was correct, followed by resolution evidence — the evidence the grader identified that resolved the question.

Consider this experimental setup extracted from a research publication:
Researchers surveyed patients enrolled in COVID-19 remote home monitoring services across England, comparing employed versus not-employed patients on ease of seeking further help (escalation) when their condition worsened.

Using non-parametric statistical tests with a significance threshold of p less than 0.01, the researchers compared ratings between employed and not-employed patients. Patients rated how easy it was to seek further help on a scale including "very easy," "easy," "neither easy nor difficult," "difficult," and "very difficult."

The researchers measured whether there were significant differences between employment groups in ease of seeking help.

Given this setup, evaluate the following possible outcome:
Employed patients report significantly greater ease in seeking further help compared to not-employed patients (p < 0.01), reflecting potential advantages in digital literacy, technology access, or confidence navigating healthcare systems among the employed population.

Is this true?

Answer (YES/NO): YES